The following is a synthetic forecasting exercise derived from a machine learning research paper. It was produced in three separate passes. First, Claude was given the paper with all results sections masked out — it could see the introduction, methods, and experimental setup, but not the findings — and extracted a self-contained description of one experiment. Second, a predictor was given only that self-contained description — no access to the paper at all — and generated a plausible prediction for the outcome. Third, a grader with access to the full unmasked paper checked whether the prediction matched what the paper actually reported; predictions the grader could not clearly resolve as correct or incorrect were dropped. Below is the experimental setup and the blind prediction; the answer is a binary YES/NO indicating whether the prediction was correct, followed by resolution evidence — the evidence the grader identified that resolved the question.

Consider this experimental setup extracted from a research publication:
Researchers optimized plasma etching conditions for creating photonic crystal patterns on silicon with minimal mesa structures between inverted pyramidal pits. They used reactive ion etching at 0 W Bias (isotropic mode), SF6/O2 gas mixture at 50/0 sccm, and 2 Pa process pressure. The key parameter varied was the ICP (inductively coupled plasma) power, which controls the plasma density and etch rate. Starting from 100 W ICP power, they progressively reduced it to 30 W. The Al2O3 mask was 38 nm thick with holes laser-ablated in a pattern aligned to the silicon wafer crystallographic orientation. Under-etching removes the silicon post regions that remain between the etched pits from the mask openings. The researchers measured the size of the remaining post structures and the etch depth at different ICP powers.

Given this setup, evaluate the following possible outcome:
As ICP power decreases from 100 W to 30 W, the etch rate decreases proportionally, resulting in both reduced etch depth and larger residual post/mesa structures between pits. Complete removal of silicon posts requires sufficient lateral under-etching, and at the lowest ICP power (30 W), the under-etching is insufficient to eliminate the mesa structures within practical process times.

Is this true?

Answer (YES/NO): NO